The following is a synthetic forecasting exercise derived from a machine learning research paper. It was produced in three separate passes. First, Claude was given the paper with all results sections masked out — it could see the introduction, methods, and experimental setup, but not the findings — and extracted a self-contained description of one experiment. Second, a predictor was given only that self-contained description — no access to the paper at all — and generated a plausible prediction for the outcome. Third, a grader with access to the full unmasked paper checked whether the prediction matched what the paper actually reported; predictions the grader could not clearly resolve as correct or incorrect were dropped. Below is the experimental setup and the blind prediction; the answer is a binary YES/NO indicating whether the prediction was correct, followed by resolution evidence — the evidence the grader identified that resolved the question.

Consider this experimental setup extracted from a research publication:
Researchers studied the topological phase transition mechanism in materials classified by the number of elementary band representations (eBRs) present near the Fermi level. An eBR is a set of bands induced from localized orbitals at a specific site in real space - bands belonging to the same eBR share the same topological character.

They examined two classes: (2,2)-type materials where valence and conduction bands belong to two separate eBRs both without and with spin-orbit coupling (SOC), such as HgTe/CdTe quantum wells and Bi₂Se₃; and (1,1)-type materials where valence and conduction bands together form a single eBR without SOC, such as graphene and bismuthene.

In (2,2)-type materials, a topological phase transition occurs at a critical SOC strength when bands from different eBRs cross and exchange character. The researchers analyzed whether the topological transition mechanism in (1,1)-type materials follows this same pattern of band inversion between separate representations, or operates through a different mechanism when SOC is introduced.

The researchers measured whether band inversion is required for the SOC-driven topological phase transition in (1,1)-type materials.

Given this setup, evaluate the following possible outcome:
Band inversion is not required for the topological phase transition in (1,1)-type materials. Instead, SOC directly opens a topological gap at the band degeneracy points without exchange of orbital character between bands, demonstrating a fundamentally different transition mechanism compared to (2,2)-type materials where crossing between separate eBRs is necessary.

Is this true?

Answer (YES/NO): YES